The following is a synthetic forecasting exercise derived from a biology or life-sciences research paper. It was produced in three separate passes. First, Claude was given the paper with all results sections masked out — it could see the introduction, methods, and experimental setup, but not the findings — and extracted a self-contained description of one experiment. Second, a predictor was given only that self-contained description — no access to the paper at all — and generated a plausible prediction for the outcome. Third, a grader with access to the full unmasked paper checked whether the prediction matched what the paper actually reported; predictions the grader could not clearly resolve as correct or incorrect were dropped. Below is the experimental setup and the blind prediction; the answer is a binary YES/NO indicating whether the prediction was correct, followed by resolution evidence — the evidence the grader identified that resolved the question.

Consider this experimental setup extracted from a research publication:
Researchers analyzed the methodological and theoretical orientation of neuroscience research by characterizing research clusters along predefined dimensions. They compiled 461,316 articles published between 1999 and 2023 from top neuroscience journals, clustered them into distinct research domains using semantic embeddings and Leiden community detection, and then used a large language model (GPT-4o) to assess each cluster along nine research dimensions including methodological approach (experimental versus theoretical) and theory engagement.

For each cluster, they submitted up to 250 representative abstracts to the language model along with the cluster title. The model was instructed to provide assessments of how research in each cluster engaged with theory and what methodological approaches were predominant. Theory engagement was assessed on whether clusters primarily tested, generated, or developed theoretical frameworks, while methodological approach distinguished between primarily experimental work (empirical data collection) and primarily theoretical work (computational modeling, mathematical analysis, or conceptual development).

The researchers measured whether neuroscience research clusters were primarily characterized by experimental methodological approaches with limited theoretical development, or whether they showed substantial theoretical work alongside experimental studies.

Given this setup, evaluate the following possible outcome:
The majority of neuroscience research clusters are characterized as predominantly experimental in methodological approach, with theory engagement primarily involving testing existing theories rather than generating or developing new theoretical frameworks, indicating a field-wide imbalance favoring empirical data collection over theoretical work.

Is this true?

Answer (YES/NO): YES